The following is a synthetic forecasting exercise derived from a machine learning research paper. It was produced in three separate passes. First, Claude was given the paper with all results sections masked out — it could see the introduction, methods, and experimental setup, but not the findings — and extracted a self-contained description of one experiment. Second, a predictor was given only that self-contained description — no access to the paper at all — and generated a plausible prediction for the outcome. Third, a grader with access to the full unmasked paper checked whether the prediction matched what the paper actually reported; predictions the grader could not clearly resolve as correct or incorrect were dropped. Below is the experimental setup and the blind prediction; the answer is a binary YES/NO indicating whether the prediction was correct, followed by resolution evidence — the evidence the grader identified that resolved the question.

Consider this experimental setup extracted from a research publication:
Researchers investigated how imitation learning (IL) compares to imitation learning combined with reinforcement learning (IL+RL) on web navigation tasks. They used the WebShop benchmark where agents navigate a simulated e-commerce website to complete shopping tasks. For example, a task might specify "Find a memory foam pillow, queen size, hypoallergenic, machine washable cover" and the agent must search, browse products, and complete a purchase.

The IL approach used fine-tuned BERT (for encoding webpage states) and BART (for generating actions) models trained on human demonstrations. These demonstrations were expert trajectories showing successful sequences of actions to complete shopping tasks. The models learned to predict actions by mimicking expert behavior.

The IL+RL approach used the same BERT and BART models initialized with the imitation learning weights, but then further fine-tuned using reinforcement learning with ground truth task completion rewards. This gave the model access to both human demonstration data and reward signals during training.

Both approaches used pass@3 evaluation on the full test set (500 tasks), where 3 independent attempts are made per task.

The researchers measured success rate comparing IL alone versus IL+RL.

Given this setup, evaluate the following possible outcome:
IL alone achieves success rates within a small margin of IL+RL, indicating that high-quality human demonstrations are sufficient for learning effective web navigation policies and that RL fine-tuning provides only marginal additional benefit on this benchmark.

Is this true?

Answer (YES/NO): YES